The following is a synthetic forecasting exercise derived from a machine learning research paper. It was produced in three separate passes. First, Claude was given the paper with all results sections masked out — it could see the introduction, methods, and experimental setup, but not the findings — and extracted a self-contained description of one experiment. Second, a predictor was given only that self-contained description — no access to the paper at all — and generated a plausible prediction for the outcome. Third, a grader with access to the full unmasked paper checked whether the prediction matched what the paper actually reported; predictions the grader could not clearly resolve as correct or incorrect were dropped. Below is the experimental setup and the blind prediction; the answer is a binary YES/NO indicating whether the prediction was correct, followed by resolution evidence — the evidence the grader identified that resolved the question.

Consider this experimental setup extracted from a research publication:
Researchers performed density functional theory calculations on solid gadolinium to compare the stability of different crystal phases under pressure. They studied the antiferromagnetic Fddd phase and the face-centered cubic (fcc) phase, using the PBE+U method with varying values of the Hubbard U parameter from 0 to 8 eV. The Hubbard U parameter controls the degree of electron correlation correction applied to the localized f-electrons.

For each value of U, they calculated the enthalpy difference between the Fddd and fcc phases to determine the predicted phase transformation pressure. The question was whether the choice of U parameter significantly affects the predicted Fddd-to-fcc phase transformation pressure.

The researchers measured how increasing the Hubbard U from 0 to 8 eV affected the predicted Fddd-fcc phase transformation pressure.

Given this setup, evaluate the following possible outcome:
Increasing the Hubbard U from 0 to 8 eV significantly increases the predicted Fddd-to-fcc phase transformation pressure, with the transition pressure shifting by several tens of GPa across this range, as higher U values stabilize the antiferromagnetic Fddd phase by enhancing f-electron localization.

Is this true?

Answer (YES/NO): NO